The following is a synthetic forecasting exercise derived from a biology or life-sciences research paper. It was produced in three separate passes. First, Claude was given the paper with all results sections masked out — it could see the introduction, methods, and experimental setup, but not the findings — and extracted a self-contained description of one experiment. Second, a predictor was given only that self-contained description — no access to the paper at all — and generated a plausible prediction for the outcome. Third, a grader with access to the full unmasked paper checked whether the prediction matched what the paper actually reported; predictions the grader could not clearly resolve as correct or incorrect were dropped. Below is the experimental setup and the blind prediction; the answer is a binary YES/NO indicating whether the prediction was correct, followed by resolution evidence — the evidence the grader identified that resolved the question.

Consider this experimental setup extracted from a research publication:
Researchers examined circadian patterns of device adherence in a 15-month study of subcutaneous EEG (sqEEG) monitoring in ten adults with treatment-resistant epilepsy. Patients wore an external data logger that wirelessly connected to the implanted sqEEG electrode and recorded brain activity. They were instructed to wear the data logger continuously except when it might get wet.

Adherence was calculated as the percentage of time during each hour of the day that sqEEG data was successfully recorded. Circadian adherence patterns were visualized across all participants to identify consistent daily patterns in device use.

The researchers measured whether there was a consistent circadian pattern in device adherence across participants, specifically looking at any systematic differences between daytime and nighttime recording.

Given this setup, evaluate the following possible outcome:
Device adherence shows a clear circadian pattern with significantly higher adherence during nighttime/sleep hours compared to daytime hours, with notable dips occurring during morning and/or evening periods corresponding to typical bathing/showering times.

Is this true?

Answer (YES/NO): NO